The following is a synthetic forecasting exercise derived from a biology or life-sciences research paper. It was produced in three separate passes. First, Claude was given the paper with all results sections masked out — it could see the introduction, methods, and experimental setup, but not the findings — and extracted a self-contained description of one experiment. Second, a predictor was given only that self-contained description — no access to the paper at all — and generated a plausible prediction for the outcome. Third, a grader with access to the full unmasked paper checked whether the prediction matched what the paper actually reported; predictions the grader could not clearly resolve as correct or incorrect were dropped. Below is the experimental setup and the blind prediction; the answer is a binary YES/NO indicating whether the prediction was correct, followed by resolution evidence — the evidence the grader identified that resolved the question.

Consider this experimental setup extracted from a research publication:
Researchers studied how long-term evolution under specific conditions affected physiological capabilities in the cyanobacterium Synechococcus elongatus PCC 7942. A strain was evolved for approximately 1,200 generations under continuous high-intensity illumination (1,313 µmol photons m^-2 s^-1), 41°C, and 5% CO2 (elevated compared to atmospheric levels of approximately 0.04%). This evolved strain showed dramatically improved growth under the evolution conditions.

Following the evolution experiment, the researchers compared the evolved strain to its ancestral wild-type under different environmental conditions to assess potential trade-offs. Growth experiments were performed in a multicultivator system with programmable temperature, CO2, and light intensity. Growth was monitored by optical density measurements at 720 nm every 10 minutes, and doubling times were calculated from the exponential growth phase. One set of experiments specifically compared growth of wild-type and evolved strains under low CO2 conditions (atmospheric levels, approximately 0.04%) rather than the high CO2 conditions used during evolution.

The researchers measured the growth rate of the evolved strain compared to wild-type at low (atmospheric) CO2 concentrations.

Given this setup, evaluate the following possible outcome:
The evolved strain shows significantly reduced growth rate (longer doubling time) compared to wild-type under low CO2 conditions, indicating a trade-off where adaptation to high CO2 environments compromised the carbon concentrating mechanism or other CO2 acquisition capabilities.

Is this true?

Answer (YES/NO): YES